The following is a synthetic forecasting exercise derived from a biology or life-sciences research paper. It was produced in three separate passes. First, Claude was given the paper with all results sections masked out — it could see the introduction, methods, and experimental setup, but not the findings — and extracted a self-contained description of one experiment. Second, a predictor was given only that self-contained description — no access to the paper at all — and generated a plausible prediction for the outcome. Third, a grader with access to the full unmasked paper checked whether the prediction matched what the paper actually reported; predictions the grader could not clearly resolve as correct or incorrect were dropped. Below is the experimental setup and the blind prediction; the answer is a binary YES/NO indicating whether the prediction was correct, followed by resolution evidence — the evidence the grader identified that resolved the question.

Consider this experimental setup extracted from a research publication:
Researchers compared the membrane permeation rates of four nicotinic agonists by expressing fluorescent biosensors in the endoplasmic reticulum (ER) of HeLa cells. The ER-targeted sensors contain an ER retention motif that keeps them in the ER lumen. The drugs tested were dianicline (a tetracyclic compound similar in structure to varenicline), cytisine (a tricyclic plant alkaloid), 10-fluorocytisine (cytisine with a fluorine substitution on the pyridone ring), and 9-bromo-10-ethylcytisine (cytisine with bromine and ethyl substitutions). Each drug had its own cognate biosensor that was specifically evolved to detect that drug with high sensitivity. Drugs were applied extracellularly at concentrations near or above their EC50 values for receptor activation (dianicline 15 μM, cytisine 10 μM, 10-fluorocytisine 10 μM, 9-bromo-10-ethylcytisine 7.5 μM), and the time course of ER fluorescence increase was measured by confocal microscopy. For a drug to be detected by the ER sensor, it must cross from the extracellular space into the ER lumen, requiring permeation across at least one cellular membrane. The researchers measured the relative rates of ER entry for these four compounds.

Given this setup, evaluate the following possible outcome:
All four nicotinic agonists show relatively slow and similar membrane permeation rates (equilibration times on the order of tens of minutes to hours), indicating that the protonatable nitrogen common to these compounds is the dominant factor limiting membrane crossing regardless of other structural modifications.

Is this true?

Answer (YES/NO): NO